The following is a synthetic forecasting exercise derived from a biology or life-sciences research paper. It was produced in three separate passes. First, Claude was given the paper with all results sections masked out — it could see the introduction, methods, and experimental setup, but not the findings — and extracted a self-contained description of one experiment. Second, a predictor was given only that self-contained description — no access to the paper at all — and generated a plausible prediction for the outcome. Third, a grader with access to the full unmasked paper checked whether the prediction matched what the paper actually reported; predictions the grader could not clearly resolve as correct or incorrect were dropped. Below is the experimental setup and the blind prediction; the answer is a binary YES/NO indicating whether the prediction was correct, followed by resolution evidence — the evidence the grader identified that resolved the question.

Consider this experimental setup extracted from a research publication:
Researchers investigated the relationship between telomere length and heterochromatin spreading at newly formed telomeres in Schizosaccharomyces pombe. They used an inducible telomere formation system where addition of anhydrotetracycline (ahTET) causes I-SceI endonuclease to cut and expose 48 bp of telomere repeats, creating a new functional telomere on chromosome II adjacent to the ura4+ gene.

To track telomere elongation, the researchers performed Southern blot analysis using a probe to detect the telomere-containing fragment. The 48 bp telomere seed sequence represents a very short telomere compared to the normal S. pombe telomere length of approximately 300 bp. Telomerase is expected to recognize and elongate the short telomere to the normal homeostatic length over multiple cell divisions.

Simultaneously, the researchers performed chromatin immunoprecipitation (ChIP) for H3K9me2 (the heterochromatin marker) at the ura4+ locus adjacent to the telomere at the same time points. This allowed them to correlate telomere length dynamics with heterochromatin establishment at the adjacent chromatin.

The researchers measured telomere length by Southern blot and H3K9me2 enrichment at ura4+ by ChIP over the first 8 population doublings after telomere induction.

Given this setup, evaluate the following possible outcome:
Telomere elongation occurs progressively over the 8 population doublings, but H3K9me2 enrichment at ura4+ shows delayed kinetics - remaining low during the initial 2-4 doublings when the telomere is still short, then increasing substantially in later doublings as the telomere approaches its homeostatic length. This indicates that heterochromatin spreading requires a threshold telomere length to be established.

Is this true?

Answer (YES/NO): NO